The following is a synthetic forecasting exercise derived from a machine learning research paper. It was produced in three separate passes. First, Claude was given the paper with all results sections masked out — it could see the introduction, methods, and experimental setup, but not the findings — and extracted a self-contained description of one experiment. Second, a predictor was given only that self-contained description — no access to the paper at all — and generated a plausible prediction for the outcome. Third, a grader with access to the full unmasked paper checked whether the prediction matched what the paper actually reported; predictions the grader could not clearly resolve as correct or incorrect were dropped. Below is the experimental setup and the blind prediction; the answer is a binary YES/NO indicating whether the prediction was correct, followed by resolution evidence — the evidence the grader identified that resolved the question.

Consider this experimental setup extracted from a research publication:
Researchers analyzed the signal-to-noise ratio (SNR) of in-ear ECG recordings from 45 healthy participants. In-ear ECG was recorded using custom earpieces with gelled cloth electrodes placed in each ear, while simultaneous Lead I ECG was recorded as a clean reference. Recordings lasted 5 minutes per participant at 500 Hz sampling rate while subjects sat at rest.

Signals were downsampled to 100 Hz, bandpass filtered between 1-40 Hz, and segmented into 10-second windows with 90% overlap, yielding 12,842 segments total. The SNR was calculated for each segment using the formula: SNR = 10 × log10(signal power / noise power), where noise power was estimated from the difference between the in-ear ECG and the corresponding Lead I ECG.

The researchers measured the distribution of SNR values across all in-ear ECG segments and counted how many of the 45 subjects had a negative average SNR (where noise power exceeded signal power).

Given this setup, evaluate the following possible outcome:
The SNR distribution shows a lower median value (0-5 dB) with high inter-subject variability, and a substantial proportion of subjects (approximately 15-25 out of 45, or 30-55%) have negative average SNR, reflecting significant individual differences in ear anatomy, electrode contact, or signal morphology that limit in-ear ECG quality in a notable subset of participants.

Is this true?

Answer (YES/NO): NO